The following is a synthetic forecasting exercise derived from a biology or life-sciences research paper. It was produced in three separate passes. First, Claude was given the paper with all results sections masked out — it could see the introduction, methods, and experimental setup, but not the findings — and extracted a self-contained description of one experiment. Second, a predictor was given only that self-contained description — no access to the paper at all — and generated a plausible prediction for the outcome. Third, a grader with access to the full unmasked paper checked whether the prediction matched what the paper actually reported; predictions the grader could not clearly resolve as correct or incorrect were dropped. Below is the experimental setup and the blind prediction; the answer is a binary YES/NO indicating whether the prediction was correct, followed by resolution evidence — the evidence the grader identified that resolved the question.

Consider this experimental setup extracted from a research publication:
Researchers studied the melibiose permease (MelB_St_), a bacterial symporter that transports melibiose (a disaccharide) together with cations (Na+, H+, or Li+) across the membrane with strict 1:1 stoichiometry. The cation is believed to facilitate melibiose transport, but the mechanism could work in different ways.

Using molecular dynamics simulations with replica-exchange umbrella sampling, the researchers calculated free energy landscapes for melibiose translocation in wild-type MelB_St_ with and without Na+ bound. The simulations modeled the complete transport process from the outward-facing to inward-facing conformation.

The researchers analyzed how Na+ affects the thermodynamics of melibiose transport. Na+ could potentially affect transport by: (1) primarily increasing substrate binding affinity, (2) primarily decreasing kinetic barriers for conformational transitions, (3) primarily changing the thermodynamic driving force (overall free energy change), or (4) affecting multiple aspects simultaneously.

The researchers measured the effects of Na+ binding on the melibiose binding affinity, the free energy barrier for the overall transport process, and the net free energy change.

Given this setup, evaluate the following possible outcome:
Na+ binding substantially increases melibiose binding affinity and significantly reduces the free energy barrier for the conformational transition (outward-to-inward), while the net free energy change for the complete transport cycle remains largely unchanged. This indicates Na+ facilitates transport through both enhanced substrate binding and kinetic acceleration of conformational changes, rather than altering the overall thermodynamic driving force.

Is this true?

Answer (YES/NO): NO